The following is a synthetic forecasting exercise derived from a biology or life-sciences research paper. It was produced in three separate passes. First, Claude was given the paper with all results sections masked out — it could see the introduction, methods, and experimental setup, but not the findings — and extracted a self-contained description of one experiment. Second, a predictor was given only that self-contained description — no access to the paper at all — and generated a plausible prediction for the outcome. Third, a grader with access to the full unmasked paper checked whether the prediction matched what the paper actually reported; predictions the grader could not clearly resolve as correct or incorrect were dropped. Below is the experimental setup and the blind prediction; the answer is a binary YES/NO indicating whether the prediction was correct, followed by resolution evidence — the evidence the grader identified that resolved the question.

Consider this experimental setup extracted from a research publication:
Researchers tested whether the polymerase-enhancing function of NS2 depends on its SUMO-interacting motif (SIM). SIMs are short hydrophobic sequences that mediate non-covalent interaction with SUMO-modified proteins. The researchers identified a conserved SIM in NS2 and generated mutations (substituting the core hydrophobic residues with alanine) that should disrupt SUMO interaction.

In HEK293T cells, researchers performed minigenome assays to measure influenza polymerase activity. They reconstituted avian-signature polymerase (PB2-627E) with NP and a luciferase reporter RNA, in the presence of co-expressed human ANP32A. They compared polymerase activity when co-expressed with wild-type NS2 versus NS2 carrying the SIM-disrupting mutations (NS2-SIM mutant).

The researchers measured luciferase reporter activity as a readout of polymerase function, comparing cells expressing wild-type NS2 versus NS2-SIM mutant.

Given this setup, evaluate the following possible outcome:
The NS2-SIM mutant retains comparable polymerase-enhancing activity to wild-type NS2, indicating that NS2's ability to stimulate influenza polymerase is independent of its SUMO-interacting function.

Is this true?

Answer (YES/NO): NO